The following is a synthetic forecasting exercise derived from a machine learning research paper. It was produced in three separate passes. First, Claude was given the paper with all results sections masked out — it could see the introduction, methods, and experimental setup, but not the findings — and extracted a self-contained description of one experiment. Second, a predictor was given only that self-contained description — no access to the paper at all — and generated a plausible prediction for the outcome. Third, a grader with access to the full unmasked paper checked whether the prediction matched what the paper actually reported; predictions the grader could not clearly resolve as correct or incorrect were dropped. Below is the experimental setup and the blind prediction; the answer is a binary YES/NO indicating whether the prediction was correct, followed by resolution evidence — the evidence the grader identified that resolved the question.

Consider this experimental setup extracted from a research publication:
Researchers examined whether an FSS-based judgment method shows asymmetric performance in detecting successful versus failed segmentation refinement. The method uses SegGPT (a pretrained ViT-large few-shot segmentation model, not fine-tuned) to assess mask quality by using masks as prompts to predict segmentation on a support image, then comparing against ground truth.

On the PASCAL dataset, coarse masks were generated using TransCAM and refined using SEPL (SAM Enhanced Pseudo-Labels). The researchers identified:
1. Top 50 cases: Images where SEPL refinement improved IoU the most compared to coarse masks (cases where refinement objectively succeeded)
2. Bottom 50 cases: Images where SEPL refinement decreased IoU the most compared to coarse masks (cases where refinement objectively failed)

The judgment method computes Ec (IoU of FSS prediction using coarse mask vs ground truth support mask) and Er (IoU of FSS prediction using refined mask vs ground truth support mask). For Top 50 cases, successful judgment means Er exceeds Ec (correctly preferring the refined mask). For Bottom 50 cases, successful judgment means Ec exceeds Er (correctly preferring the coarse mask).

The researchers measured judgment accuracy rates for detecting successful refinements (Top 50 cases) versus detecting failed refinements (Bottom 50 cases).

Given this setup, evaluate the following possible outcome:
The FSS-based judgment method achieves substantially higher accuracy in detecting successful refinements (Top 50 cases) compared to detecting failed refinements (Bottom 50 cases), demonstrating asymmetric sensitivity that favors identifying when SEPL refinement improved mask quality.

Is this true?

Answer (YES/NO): YES